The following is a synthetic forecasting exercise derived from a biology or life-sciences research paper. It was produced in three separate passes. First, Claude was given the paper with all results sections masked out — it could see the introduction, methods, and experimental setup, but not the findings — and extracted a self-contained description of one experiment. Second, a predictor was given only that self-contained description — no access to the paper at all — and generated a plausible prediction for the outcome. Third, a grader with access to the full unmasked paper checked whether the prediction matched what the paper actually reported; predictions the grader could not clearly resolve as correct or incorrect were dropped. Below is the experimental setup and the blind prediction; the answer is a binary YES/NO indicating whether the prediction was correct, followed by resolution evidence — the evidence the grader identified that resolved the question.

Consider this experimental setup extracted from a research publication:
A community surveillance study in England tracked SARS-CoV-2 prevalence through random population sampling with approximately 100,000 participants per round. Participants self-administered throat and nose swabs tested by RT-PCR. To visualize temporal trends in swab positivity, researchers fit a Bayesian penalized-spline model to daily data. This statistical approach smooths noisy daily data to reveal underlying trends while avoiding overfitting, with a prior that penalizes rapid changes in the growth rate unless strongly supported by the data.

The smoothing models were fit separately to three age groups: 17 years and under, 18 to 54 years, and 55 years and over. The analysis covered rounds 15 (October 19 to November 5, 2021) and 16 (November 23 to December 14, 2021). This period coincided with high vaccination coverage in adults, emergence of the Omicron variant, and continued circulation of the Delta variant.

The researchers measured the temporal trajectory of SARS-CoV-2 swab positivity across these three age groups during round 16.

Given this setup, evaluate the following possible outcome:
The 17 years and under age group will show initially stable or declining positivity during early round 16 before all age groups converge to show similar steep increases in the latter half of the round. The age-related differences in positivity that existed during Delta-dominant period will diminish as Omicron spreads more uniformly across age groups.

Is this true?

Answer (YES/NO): NO